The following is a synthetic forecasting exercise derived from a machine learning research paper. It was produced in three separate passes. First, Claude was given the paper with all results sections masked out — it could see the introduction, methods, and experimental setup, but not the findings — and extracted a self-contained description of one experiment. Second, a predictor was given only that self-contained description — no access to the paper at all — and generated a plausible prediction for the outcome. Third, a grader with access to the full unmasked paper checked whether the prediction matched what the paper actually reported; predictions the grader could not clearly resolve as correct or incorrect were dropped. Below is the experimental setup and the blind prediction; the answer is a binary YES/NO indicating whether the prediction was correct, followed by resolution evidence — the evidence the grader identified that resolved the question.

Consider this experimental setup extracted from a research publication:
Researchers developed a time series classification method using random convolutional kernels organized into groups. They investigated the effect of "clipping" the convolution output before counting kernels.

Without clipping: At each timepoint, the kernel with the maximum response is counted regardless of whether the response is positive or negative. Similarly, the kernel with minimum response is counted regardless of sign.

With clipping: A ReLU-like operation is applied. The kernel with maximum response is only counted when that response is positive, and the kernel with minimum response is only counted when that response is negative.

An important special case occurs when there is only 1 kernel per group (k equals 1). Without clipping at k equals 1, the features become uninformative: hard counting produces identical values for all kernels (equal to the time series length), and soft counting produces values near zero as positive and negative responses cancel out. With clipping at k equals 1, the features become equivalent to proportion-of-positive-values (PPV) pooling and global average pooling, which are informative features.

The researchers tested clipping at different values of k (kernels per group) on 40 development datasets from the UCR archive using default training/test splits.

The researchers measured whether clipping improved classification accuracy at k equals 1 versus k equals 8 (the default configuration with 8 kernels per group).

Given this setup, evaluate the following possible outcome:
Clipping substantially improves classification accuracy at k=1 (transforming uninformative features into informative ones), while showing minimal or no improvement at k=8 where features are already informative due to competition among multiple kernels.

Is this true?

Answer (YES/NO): YES